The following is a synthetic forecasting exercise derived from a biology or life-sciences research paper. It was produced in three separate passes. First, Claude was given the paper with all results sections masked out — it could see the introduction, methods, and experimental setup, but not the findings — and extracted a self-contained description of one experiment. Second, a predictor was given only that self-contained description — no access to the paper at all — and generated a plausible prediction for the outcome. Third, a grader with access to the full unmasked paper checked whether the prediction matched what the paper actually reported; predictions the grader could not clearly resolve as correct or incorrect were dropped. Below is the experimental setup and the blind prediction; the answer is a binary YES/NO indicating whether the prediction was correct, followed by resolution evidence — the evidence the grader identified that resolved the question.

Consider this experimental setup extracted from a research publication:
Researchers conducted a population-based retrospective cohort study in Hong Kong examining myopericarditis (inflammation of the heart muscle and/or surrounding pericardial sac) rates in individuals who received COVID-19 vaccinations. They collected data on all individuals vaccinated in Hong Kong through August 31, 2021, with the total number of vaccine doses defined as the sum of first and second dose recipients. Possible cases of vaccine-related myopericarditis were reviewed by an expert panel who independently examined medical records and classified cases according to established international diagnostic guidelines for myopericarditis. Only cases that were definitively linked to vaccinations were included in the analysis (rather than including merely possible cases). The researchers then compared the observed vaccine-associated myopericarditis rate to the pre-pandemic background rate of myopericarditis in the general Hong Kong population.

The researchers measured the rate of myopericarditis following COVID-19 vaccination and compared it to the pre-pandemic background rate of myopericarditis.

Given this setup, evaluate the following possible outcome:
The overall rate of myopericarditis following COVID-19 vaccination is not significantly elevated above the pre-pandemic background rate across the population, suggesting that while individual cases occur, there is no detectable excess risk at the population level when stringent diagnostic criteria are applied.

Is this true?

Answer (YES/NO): NO